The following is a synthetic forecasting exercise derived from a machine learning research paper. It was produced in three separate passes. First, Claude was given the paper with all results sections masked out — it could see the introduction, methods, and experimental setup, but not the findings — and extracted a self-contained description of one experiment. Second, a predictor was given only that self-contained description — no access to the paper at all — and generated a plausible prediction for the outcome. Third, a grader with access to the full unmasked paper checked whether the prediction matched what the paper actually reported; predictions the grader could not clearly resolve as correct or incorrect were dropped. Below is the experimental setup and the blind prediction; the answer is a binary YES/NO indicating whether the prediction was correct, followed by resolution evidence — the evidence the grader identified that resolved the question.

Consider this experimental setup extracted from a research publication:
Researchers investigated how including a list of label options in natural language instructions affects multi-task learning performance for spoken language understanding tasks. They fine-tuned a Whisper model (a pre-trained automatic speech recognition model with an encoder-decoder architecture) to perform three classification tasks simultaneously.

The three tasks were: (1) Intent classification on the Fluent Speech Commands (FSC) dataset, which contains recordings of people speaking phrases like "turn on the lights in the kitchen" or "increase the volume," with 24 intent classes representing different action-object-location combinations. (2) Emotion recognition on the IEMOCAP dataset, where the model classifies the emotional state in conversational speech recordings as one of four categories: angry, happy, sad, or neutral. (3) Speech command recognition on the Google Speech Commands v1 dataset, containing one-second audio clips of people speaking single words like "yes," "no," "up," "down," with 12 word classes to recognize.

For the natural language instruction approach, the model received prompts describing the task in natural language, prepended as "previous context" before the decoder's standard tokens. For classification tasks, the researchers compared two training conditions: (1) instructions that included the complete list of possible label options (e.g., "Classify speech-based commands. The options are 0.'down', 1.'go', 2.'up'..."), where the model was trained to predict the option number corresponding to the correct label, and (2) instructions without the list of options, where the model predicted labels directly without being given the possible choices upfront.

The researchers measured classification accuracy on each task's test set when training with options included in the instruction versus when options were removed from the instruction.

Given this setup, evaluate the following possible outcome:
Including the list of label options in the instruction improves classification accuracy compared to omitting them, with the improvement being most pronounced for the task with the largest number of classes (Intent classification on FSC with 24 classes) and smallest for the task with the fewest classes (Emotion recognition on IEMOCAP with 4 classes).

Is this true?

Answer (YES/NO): NO